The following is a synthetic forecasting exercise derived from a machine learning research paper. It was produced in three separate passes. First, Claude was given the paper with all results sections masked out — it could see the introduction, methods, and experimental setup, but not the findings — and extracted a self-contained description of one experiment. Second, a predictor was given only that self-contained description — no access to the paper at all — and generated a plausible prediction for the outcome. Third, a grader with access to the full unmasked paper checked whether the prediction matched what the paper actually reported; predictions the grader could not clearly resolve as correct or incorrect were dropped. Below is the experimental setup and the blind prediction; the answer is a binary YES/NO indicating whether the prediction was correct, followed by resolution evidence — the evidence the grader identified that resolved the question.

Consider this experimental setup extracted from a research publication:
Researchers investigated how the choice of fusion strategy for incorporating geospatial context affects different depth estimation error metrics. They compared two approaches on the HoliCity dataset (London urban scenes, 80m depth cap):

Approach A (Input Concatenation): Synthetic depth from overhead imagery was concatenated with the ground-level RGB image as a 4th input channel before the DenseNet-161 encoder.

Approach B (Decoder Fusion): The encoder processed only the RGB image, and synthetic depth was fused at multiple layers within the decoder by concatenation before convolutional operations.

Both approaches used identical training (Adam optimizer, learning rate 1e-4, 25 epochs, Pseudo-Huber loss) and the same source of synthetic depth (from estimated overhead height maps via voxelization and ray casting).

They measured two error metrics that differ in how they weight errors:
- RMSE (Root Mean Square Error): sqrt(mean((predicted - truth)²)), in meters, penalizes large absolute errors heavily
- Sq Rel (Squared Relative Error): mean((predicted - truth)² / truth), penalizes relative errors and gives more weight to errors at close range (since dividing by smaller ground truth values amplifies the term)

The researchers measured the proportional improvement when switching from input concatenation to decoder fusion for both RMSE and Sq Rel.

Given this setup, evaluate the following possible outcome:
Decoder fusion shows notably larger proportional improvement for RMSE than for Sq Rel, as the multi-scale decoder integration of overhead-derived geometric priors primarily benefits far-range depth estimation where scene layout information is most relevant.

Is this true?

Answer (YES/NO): NO